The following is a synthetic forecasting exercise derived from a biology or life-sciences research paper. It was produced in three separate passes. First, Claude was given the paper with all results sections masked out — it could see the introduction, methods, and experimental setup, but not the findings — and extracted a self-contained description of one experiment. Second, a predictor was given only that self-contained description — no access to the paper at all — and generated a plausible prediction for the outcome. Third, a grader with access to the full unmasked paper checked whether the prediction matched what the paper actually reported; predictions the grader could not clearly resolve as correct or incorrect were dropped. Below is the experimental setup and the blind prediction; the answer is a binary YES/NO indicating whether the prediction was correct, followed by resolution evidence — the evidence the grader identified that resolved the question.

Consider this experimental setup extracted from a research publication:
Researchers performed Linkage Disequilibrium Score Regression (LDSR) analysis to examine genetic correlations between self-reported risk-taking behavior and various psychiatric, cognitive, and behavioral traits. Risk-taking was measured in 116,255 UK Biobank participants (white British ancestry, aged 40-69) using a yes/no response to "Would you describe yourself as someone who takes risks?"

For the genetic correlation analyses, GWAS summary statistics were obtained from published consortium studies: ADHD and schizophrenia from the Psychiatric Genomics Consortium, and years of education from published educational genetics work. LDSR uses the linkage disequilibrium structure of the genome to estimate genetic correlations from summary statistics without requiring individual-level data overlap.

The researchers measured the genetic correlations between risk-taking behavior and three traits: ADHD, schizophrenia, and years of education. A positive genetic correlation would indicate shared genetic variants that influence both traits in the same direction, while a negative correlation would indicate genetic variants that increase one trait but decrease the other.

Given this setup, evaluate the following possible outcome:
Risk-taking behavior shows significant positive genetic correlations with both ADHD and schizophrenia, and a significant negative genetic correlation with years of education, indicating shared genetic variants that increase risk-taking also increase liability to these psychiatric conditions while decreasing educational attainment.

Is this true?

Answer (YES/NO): NO